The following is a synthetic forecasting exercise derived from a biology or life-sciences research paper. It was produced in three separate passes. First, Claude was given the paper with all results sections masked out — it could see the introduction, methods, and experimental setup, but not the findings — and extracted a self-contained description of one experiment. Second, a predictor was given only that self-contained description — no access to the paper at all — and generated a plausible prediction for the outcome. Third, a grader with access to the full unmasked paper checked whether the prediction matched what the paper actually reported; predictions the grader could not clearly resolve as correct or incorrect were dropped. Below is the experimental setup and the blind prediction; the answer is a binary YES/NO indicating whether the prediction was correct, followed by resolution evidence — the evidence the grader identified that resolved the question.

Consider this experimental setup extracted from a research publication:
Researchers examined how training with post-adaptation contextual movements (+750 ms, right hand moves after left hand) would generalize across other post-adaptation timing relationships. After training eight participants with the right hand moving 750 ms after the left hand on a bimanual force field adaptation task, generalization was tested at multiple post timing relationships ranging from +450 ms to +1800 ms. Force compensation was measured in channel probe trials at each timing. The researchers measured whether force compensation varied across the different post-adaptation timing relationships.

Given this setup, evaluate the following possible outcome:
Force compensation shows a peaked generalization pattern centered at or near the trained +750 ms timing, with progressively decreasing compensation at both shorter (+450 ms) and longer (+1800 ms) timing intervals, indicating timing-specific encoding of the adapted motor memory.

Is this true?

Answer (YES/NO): NO